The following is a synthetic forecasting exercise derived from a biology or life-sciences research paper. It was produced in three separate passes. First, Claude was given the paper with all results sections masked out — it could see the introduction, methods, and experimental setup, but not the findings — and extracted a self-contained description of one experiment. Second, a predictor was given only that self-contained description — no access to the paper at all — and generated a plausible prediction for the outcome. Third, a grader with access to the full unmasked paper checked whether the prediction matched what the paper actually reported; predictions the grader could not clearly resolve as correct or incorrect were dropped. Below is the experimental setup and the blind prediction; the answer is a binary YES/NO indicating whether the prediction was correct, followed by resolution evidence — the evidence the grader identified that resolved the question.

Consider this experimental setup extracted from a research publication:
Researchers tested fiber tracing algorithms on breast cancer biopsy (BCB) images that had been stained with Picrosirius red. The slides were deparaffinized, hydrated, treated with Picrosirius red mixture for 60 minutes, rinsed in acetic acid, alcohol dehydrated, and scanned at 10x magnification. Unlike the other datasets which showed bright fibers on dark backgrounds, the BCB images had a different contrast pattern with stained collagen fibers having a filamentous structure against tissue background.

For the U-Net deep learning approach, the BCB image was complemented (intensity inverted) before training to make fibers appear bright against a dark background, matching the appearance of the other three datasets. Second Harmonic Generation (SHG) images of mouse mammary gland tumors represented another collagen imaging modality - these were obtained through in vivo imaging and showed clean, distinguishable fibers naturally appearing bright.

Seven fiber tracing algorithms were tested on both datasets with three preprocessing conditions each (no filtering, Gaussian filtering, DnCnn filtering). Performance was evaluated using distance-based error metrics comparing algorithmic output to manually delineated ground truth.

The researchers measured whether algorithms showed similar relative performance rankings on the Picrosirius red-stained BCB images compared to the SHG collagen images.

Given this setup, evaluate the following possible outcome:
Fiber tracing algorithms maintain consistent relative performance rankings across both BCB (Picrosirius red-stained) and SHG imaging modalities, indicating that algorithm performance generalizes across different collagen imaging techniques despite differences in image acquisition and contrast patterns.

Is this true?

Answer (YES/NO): NO